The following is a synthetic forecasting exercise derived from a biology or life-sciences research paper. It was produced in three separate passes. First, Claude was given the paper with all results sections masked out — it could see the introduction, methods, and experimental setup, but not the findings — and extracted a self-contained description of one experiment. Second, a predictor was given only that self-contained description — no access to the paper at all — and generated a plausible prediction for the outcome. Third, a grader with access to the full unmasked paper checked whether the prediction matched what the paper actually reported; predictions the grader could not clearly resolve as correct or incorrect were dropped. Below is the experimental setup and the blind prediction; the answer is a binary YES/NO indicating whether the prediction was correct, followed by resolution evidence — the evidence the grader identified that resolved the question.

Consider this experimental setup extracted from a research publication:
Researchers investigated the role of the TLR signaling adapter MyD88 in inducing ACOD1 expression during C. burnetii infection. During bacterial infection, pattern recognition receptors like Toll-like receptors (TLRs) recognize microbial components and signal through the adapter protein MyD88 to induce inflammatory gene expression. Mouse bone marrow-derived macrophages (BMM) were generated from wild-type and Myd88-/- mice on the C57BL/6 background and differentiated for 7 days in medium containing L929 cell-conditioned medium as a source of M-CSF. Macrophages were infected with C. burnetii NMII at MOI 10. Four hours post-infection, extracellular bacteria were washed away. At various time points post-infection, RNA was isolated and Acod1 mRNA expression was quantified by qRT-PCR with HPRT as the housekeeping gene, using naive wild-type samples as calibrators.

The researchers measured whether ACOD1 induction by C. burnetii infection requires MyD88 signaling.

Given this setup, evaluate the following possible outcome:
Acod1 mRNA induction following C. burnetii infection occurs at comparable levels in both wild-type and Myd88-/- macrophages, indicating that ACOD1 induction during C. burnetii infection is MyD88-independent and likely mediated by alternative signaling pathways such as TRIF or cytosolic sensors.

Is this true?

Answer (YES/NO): NO